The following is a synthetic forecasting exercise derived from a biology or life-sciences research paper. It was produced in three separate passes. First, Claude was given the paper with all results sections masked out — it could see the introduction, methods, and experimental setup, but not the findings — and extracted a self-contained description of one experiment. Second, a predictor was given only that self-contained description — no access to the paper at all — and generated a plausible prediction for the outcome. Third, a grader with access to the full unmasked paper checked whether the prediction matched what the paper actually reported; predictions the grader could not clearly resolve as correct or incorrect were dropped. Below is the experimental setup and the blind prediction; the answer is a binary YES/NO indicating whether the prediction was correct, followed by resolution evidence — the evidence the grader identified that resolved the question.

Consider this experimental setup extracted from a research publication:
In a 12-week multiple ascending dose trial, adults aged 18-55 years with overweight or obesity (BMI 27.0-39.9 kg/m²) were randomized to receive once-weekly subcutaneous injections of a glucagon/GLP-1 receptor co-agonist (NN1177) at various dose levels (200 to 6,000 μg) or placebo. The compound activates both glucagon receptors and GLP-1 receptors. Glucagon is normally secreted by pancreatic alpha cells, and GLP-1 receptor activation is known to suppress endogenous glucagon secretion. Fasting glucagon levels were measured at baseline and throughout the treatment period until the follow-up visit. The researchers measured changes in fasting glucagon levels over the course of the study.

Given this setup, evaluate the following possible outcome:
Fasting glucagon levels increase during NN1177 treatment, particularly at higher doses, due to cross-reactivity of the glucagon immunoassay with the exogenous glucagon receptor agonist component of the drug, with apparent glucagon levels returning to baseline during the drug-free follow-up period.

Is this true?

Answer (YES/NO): NO